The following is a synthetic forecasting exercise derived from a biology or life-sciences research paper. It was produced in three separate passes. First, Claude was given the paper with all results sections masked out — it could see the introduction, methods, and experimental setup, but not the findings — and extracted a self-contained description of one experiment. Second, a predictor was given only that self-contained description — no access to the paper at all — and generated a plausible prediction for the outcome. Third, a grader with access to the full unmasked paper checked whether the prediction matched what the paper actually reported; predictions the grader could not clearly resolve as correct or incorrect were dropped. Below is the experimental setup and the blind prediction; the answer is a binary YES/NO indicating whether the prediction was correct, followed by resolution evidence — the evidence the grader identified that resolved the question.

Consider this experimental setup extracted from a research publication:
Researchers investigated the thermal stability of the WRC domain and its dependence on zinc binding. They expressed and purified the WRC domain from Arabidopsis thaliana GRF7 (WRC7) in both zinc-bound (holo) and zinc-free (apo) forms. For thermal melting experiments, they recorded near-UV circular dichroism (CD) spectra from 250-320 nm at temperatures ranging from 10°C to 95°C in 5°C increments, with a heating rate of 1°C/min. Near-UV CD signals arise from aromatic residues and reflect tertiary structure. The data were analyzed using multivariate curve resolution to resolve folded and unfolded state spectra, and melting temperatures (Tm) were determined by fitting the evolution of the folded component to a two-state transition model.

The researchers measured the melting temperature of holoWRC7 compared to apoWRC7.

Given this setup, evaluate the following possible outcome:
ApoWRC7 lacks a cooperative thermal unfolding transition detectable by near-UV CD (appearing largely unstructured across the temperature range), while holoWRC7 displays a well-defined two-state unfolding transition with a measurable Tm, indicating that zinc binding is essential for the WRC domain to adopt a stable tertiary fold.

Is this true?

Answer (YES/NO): YES